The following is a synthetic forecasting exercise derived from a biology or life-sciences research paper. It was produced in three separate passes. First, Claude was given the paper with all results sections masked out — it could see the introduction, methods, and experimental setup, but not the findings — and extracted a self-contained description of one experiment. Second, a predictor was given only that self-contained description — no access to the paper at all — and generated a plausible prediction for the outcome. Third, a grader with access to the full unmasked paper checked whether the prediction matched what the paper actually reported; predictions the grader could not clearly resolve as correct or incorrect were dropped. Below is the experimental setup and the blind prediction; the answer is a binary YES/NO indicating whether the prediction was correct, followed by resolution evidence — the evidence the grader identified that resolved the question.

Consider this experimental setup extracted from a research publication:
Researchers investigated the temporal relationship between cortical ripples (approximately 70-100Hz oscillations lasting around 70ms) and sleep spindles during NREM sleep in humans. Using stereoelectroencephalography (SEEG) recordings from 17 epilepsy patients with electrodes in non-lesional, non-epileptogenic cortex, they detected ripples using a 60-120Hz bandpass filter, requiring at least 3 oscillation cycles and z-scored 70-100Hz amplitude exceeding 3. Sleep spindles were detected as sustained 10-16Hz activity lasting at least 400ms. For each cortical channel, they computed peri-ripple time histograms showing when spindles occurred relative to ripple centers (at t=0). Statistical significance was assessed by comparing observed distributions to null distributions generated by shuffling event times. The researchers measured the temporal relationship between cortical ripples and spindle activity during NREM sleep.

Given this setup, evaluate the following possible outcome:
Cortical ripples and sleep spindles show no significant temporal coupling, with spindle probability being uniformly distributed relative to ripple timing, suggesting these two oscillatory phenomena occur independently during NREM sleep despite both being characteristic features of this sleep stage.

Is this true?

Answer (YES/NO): NO